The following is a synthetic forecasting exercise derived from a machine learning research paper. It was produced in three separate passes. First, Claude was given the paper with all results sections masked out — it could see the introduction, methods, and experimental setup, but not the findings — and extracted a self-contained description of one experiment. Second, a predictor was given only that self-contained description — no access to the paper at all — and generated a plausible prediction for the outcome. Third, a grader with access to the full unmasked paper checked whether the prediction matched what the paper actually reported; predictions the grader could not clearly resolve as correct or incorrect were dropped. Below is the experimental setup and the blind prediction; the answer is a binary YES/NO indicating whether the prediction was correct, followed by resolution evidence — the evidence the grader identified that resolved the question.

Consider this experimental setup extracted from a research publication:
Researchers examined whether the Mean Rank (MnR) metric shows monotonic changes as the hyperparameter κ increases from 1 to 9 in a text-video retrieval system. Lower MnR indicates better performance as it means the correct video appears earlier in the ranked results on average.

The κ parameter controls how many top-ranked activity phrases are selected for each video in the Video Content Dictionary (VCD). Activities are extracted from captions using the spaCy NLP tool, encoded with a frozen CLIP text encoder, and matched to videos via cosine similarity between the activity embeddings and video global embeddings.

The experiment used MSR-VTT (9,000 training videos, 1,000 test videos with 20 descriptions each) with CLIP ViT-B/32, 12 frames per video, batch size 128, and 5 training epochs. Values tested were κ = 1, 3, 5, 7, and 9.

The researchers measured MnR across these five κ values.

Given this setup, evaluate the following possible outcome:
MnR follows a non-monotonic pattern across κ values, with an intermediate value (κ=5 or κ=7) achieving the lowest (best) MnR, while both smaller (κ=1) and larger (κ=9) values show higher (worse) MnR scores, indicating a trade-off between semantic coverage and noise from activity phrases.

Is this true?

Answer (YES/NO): NO